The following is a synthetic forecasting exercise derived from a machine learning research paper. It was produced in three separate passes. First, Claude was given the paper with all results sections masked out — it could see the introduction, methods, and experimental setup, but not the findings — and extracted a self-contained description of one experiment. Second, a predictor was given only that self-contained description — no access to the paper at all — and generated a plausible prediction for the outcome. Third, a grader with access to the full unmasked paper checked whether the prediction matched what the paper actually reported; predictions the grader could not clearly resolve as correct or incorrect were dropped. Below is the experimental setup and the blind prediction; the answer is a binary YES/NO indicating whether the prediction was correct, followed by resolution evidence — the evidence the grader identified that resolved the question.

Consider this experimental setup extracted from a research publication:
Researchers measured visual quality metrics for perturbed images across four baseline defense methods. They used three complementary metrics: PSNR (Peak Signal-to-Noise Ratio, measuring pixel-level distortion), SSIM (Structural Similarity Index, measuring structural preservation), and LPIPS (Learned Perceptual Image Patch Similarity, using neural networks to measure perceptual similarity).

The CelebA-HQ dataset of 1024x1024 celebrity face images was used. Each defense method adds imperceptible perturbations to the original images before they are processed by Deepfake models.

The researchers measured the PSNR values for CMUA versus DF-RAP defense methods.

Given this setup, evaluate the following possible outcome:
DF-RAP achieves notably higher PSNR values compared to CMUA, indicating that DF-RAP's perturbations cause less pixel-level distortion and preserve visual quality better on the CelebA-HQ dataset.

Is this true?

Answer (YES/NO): NO